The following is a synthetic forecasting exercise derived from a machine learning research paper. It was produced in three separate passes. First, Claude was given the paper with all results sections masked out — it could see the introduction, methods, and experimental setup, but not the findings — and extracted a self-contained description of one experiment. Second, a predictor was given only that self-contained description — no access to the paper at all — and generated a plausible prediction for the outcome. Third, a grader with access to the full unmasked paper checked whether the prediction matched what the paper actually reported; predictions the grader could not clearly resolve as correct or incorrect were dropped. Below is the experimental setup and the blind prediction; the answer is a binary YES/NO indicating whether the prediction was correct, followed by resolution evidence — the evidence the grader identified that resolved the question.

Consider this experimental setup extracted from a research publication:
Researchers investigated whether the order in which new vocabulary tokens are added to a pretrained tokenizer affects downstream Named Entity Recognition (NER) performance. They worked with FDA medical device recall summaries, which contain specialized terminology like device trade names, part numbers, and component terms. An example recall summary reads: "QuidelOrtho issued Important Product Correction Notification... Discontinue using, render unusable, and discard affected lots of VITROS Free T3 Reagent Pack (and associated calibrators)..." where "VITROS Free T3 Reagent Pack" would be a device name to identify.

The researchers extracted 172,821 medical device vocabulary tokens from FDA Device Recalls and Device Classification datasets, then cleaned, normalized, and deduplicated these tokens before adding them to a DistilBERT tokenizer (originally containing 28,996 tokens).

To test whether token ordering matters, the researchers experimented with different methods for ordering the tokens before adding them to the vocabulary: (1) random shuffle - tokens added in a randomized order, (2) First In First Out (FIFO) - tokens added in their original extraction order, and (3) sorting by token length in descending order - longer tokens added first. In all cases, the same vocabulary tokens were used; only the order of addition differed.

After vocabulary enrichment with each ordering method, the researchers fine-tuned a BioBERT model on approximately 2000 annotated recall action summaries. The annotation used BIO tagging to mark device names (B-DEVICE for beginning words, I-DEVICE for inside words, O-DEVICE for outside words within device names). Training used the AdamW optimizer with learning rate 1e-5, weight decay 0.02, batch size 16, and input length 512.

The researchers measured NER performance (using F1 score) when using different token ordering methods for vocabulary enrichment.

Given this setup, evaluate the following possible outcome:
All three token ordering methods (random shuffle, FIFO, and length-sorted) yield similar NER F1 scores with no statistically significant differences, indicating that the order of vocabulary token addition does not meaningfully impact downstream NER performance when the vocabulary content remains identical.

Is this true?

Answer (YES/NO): YES